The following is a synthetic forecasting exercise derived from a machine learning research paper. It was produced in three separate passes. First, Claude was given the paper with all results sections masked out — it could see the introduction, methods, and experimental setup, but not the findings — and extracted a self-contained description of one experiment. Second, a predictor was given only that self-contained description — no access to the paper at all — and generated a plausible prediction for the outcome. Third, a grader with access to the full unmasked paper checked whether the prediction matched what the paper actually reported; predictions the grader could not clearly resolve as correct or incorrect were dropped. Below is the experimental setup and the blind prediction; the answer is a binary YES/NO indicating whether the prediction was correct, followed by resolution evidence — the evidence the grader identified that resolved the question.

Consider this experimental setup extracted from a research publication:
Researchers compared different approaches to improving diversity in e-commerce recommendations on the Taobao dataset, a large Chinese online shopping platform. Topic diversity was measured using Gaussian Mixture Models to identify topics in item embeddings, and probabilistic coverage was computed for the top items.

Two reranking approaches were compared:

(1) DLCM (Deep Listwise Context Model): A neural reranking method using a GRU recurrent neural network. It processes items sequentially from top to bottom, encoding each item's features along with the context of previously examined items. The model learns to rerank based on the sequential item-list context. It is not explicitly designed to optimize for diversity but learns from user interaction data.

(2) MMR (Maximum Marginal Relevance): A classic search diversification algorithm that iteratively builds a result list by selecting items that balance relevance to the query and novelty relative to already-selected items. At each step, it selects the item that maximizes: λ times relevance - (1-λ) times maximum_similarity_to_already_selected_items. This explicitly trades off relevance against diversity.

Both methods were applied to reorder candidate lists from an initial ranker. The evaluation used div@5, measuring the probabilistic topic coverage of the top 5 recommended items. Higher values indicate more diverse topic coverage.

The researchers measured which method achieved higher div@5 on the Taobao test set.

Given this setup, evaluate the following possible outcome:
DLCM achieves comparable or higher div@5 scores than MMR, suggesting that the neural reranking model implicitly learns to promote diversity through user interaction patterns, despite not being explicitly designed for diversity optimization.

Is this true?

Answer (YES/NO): NO